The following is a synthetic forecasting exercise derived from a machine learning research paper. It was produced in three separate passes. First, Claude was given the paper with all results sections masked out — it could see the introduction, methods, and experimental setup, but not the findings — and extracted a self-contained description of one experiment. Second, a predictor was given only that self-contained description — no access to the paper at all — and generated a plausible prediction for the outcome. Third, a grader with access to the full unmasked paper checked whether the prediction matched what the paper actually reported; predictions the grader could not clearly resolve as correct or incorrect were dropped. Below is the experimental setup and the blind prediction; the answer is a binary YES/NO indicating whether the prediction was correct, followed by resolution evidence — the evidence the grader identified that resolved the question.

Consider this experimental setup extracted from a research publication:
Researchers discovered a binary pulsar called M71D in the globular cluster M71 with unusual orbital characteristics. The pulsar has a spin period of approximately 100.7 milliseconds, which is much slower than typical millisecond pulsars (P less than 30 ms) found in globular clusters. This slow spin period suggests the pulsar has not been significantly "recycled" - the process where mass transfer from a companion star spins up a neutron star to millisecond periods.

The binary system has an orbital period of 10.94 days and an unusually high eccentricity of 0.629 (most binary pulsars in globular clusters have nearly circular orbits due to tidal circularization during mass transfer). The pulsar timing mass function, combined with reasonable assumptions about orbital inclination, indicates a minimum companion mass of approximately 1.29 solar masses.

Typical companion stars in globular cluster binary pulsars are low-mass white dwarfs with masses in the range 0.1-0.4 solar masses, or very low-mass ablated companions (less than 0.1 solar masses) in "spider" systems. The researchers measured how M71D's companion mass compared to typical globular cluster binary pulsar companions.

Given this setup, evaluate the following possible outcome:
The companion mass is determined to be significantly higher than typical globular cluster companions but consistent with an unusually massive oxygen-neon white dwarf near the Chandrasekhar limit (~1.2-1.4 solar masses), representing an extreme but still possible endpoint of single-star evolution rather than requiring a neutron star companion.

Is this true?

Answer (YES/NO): NO